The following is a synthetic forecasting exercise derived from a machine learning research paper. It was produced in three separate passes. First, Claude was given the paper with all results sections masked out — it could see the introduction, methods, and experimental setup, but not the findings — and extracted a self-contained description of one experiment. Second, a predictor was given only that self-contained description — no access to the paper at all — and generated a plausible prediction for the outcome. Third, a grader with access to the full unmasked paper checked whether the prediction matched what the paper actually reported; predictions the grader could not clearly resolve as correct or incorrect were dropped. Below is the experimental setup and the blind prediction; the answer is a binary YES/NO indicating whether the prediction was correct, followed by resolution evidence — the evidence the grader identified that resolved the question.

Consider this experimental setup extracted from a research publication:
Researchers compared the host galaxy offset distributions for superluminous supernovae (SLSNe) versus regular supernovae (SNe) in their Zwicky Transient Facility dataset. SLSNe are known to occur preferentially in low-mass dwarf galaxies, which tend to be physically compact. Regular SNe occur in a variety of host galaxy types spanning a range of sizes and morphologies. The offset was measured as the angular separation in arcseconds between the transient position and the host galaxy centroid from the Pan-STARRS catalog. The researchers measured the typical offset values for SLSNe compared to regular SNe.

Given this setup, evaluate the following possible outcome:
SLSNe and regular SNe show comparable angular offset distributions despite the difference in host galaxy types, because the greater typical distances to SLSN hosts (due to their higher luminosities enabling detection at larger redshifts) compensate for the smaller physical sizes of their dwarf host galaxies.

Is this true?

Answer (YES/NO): NO